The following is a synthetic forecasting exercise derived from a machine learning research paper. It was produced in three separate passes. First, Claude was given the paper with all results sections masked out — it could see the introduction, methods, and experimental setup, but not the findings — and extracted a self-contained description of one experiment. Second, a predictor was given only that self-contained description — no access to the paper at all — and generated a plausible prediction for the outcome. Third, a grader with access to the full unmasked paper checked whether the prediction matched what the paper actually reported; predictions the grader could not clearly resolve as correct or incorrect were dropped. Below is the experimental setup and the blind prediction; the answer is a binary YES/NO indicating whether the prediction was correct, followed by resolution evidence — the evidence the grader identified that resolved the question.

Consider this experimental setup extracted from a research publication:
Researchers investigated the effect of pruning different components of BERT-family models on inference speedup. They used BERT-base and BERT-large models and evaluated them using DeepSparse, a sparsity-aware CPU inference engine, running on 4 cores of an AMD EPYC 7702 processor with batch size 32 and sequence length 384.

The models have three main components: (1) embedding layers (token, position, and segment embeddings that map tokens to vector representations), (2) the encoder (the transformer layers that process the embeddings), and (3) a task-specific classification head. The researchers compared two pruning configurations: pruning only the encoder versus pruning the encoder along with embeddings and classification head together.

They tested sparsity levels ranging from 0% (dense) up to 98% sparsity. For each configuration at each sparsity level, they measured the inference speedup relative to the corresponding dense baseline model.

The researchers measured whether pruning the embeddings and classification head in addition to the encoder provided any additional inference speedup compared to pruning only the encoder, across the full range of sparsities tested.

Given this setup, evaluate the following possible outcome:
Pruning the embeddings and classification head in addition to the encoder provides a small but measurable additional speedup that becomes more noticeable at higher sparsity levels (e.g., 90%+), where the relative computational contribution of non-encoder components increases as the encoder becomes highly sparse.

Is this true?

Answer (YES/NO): NO